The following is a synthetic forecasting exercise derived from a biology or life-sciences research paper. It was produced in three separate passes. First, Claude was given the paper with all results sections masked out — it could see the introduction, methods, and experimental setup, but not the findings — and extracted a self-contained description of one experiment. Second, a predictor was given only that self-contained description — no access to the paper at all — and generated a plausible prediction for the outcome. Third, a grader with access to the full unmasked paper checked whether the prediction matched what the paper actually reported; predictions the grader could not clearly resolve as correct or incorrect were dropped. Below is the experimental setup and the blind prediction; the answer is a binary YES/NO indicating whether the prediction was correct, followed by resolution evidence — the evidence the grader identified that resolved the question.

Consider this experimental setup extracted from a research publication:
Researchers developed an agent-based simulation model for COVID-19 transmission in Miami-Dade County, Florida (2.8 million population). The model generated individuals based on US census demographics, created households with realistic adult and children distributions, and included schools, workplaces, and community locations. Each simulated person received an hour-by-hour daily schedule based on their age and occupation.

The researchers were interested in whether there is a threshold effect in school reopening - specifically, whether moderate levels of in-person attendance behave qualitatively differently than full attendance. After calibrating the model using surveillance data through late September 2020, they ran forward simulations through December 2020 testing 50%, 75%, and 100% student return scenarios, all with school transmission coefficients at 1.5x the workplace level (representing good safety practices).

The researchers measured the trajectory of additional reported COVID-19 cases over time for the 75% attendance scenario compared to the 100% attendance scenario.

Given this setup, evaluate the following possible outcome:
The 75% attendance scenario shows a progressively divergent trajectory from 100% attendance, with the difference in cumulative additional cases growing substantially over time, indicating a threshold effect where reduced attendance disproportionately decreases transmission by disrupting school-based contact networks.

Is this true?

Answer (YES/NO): YES